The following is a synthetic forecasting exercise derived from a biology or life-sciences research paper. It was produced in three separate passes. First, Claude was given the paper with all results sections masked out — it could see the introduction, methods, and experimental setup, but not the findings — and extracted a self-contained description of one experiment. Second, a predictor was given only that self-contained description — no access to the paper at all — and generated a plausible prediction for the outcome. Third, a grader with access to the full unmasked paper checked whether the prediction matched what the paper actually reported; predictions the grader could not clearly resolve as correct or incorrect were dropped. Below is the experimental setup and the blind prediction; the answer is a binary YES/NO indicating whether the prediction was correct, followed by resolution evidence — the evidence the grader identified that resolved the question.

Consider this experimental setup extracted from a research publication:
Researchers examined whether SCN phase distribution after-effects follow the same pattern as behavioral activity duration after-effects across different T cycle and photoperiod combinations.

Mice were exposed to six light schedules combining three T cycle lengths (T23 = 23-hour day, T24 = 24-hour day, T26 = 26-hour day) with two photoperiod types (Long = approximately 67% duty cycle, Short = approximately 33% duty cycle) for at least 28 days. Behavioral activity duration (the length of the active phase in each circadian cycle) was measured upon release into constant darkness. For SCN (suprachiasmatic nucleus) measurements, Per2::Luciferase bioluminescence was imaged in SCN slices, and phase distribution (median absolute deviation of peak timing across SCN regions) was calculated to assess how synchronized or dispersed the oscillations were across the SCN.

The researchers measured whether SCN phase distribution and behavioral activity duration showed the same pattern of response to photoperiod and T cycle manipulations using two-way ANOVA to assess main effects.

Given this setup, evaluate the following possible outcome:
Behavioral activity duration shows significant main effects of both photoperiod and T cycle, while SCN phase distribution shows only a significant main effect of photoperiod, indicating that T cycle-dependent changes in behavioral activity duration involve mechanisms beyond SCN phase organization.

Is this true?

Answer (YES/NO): NO